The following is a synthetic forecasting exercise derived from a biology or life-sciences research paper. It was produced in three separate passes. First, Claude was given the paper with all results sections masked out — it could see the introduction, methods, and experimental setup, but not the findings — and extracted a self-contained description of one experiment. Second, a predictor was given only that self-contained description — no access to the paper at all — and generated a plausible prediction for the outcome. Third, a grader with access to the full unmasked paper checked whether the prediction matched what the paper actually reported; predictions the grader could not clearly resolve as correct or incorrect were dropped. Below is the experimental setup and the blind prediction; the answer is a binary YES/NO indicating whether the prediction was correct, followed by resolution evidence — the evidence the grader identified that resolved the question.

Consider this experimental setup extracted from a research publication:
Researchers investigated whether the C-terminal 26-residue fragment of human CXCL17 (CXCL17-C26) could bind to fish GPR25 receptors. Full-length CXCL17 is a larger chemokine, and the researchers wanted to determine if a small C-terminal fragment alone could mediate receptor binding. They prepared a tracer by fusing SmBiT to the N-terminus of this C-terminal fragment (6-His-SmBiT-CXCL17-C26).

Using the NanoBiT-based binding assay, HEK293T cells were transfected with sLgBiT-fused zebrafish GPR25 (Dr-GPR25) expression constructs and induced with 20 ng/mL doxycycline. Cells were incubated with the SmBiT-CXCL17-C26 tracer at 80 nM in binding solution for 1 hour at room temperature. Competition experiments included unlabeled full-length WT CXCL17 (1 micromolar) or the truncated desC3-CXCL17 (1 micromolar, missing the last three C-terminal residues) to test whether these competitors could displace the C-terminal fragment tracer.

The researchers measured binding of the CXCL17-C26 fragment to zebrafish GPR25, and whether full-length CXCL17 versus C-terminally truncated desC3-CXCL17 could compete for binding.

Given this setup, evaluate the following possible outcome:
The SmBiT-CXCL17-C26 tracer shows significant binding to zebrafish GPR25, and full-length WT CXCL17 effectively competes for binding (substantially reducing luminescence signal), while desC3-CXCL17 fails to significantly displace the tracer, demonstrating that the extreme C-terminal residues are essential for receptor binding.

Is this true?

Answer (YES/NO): YES